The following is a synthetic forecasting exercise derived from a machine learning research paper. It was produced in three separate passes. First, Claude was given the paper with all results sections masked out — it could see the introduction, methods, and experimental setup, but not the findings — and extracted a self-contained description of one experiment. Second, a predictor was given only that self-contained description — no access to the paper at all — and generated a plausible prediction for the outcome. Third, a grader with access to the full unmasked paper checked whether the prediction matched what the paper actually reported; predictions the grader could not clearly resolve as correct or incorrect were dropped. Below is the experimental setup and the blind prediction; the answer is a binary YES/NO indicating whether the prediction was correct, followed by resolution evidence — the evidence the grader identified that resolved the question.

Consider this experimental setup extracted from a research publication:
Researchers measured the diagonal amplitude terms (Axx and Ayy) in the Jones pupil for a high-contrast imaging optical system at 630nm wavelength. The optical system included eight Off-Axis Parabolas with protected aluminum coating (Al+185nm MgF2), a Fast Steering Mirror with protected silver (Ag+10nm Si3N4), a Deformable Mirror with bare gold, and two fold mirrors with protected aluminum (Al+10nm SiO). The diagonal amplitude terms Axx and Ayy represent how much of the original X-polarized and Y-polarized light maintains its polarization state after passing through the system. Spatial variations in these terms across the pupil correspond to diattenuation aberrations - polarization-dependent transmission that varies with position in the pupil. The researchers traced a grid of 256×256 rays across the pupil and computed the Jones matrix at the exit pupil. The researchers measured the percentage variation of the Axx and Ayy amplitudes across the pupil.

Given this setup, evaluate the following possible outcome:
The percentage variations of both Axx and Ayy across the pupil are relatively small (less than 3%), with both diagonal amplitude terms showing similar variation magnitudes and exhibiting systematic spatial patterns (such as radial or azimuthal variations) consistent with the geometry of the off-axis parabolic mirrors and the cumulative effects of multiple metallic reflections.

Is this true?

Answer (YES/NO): NO